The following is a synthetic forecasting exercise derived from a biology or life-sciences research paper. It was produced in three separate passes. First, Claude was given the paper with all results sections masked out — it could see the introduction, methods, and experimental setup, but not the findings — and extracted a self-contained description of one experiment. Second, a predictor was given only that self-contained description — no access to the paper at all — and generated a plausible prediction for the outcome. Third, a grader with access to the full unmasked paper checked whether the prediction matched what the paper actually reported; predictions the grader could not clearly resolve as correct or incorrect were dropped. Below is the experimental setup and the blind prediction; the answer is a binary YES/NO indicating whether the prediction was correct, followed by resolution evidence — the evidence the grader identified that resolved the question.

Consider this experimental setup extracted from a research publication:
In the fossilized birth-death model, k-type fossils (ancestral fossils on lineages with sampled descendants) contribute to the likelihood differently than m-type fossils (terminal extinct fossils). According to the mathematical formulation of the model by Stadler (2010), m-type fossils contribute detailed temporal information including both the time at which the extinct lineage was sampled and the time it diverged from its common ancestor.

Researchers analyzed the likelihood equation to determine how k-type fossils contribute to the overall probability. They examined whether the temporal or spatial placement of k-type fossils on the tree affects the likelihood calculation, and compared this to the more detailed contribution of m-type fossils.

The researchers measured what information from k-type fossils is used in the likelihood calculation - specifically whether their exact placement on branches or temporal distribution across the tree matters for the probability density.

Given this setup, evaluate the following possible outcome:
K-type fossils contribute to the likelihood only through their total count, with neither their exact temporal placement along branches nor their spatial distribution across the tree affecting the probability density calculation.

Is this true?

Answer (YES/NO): YES